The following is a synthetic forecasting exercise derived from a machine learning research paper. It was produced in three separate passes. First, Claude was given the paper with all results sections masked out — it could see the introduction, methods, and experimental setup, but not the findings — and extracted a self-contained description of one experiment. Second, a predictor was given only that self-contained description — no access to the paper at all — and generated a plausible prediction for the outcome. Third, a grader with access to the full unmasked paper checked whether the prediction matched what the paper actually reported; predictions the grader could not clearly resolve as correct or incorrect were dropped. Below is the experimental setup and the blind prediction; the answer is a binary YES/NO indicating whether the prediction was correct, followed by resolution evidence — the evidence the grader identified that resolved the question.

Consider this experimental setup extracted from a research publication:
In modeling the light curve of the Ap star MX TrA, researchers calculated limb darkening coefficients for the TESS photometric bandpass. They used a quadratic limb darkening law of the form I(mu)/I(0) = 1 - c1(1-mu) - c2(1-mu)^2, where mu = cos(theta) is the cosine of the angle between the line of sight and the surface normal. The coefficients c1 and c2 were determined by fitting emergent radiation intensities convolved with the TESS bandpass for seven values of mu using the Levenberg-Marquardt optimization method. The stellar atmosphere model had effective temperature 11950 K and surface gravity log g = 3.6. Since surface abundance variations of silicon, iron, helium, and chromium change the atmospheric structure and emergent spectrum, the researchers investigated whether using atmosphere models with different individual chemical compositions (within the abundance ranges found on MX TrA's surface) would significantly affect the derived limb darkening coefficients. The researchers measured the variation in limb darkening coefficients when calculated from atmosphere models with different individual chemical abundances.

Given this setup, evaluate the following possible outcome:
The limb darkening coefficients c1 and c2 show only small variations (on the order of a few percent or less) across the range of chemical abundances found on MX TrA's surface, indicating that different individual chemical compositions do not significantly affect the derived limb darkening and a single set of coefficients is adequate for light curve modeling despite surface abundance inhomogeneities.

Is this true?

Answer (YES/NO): YES